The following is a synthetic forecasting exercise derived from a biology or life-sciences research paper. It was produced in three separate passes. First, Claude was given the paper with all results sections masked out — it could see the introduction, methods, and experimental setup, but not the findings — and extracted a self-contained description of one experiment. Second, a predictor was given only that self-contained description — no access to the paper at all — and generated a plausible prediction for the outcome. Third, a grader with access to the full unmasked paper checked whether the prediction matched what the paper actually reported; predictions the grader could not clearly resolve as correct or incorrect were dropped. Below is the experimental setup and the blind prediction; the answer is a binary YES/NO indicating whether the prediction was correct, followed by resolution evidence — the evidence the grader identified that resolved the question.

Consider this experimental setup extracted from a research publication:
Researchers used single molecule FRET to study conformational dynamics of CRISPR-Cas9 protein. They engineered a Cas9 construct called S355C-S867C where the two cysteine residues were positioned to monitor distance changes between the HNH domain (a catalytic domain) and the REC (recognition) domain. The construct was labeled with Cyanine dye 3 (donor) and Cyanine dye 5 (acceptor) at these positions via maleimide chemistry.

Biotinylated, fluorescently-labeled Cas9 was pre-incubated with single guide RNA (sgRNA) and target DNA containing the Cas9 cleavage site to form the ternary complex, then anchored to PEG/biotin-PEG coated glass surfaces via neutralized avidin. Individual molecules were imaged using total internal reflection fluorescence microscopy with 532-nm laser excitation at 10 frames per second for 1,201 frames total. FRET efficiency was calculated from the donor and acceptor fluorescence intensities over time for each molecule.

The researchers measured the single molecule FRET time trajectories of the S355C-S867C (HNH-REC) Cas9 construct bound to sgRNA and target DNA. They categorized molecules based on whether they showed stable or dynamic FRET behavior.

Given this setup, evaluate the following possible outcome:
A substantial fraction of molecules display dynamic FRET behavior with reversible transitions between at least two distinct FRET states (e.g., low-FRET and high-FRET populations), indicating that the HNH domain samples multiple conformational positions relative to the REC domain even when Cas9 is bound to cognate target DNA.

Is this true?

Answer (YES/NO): NO